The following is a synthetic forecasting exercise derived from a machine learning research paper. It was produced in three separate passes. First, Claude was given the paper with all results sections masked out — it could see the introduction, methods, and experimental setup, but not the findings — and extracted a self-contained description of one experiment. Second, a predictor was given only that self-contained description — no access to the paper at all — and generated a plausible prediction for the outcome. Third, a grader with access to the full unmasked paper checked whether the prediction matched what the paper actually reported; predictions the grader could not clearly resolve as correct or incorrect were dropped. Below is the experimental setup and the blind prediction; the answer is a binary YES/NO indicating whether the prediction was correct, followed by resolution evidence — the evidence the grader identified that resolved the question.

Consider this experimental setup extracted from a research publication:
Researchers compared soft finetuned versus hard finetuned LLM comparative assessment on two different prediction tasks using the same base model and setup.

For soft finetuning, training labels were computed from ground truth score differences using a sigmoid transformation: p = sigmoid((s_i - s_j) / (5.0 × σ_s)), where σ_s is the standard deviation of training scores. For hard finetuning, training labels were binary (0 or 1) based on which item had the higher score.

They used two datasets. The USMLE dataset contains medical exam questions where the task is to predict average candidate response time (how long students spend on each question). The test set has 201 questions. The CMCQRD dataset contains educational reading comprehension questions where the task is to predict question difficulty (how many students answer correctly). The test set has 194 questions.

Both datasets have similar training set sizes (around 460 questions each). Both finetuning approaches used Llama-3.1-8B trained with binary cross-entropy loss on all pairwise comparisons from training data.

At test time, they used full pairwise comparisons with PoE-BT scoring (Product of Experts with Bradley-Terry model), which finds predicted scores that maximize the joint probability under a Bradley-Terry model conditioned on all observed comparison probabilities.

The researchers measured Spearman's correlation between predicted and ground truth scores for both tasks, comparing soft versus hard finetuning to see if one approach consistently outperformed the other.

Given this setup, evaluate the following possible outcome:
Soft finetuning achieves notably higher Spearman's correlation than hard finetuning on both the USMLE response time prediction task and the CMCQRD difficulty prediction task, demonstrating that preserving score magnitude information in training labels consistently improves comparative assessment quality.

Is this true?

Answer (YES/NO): NO